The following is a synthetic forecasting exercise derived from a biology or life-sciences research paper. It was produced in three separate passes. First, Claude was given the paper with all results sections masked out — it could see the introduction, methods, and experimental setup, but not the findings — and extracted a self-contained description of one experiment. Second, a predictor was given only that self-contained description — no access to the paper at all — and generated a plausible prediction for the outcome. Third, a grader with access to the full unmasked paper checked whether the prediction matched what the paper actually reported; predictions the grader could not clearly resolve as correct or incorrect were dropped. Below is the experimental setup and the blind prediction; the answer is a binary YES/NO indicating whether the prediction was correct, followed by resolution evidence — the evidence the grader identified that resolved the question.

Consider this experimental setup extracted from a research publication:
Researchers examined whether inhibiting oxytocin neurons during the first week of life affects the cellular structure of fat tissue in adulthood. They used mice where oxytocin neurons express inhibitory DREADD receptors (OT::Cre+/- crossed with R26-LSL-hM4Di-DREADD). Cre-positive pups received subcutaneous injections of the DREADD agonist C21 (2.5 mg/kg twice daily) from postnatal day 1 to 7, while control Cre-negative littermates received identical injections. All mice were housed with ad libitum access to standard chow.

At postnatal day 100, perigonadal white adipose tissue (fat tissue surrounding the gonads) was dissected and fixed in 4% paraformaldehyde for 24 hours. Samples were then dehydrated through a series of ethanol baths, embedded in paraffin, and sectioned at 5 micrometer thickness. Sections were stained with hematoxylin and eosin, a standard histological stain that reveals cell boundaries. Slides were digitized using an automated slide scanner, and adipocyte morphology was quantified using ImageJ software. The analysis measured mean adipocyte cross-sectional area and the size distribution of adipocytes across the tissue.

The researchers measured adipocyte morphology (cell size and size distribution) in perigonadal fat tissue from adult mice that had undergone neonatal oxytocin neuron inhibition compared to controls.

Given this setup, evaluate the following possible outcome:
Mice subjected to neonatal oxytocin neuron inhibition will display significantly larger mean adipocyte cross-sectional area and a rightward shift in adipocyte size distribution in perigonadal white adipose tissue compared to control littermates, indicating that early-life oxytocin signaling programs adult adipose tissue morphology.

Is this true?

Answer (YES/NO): NO